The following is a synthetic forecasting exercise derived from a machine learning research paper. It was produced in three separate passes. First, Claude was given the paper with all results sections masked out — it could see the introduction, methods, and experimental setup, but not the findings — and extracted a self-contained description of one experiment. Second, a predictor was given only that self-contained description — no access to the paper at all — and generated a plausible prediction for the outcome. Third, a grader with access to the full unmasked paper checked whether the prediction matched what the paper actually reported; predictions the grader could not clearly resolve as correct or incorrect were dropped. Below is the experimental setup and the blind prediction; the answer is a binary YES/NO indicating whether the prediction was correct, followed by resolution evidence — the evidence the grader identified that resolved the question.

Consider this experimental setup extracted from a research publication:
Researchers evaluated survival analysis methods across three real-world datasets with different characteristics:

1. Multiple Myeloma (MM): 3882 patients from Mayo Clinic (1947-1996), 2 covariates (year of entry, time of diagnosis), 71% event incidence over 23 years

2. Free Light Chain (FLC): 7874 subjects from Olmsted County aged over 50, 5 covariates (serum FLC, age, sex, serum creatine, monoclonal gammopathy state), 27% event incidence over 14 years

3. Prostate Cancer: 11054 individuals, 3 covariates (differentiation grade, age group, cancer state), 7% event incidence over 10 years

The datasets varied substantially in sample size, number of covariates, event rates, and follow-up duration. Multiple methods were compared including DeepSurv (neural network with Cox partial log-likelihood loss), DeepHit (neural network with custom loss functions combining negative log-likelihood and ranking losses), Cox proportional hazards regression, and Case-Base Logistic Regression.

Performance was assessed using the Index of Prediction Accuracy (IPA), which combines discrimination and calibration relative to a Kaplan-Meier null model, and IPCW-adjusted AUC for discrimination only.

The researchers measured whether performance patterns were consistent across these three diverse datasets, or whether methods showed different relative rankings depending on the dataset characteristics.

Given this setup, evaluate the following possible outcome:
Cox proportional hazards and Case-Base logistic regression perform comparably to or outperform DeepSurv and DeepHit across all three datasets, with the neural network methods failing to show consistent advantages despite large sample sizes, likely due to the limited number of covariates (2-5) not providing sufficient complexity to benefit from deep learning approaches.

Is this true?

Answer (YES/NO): NO